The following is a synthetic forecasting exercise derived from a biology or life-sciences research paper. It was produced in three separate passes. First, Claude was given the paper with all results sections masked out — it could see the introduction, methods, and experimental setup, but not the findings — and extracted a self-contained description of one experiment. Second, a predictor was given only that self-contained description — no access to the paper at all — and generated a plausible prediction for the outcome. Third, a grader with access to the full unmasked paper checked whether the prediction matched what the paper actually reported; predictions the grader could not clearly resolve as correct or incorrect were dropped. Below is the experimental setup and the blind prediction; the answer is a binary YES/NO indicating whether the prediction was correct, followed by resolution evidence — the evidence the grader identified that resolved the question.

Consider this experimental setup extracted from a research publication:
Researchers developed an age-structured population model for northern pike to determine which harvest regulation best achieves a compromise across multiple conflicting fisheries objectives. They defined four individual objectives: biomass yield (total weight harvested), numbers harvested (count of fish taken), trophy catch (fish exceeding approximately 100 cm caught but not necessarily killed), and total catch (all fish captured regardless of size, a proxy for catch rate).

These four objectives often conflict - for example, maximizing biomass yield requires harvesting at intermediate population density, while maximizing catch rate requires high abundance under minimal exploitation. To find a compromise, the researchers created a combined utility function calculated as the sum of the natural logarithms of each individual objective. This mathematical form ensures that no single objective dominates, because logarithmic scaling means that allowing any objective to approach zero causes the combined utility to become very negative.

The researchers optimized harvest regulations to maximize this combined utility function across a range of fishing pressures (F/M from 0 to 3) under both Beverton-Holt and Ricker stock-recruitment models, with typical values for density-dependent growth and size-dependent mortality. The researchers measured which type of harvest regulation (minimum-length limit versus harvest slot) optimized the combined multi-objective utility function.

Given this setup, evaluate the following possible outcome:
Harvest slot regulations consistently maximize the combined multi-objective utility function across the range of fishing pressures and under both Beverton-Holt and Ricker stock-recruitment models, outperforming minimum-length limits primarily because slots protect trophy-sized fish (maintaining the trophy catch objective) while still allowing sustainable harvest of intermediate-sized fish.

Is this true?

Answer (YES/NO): NO